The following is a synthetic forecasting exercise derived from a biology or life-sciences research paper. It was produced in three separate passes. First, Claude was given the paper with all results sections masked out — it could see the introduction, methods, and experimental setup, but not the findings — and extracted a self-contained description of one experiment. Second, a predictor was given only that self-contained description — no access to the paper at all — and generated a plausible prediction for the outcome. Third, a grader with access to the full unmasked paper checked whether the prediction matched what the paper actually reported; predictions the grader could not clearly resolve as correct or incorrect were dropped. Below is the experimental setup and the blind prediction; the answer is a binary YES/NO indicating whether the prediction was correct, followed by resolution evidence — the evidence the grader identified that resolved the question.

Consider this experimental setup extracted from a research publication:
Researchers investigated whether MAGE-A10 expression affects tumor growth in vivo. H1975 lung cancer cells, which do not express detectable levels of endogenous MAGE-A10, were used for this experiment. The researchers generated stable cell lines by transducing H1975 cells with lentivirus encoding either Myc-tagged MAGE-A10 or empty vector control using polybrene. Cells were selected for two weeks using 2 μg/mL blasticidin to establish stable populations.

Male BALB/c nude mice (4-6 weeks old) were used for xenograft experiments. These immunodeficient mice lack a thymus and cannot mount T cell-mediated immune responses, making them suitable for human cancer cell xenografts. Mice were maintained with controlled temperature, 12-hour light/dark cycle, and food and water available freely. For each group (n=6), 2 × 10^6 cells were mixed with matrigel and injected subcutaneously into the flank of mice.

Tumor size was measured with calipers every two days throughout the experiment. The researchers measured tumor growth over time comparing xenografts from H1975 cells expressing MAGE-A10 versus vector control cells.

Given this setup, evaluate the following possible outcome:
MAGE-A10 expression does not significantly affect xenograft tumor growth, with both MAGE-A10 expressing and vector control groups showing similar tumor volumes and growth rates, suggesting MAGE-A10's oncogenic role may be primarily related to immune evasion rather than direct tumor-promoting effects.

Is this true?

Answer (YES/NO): NO